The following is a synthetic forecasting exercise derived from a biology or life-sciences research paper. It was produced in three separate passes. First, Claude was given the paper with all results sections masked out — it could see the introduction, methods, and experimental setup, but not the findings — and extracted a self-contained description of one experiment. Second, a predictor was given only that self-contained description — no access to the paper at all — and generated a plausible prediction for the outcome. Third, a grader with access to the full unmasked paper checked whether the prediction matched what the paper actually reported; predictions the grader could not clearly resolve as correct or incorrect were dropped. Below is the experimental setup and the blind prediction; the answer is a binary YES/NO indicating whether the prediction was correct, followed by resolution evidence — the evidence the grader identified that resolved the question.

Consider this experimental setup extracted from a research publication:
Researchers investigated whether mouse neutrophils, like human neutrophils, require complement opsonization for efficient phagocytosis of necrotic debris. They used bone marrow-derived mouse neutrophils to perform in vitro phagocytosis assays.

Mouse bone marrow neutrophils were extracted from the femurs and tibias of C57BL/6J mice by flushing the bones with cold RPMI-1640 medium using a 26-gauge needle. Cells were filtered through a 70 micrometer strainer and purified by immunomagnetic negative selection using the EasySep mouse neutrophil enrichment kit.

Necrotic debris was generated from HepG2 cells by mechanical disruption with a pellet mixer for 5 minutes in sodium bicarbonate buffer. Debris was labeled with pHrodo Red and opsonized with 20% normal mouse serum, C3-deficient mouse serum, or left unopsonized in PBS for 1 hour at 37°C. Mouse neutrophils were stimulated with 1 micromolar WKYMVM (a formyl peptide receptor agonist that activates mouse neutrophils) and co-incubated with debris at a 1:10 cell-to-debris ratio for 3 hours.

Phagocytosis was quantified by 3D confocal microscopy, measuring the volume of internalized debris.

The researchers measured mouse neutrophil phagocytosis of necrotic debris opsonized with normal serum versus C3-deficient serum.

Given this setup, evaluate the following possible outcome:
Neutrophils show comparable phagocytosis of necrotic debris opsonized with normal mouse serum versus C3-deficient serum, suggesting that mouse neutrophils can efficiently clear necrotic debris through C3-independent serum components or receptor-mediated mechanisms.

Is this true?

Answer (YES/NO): NO